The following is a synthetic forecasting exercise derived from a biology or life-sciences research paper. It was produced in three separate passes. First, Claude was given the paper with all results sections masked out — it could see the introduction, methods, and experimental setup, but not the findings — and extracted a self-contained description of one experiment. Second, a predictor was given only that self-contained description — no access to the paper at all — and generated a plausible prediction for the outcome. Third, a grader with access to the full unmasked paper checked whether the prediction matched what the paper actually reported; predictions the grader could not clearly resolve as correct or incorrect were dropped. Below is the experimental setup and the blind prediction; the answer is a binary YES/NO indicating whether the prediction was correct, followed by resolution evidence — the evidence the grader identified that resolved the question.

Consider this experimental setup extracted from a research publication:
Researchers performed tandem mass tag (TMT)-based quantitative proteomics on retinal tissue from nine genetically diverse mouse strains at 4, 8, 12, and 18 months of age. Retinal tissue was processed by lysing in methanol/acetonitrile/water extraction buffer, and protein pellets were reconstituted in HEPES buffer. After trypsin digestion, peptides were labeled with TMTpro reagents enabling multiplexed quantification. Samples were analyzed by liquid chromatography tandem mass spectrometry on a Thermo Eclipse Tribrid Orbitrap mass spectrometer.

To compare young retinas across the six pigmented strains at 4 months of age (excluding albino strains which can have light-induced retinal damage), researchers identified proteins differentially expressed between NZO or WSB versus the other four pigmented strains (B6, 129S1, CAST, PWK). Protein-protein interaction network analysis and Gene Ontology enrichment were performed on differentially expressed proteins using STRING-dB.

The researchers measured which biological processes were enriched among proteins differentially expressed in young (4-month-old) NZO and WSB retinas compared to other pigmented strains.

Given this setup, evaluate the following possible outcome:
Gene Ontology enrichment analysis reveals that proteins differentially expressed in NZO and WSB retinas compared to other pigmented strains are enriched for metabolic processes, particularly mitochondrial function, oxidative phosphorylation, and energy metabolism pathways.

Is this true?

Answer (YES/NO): YES